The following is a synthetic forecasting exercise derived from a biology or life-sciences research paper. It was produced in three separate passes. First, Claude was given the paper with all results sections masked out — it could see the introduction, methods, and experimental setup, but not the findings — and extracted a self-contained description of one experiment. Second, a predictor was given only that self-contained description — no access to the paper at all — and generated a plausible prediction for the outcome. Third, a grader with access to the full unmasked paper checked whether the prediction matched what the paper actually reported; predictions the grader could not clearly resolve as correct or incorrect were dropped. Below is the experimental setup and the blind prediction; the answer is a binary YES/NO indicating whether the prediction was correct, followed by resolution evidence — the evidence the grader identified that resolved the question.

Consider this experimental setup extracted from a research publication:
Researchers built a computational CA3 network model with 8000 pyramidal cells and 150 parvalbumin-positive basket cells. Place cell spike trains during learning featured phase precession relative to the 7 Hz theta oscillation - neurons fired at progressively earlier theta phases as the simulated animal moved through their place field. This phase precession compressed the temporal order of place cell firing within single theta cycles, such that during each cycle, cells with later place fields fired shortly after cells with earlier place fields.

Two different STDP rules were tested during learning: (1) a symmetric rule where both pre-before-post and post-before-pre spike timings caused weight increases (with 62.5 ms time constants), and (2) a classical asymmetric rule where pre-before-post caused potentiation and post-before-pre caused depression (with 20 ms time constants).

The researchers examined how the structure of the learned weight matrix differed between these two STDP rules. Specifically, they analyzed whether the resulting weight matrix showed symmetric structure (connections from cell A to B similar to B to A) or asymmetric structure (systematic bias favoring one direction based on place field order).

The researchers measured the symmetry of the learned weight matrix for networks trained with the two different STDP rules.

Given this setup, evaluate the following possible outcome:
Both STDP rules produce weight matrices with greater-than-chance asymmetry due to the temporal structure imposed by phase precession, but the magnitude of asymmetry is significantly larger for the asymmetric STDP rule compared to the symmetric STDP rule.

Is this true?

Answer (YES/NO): NO